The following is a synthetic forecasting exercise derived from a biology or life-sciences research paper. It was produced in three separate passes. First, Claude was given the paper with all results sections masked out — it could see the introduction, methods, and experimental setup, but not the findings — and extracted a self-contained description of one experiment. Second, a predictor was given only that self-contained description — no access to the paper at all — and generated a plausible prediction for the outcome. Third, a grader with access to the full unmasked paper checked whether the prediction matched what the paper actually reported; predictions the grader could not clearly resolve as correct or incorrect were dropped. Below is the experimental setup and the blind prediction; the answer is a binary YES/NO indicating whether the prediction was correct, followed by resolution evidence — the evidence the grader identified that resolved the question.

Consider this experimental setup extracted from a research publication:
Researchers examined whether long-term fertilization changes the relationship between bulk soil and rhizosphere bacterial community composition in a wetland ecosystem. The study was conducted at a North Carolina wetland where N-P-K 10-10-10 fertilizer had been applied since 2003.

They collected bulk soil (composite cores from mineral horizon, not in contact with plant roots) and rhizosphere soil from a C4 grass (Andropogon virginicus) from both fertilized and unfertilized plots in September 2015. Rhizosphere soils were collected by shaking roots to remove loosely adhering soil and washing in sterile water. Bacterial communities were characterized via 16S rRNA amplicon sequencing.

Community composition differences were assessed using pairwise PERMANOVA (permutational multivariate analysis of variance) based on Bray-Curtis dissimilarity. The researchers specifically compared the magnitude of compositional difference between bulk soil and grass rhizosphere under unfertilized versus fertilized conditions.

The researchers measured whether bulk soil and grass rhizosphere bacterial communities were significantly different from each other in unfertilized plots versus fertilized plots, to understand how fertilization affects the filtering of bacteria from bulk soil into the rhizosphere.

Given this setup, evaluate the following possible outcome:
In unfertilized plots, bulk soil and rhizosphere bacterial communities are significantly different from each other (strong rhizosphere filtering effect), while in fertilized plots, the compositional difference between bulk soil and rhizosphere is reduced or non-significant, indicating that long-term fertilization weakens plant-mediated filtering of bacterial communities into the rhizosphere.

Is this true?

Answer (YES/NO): NO